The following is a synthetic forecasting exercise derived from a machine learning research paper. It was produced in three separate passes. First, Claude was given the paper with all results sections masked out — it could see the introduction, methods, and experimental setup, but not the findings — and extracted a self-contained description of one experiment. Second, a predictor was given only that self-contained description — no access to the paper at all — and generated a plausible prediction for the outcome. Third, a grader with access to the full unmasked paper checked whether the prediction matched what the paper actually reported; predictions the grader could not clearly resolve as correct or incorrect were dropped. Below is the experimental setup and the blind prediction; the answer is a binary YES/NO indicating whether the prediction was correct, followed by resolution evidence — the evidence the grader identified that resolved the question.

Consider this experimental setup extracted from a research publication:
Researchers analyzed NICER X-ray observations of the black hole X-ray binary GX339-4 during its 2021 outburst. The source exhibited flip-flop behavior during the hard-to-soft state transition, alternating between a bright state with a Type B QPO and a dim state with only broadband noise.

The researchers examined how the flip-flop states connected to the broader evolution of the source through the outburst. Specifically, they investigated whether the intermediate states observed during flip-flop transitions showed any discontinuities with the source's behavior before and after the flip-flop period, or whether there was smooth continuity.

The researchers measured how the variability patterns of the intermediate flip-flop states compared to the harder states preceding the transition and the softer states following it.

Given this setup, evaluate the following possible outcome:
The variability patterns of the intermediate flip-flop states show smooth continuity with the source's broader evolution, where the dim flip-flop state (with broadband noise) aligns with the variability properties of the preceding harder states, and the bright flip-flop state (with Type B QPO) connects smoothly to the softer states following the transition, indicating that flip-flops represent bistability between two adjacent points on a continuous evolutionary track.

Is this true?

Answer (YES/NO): YES